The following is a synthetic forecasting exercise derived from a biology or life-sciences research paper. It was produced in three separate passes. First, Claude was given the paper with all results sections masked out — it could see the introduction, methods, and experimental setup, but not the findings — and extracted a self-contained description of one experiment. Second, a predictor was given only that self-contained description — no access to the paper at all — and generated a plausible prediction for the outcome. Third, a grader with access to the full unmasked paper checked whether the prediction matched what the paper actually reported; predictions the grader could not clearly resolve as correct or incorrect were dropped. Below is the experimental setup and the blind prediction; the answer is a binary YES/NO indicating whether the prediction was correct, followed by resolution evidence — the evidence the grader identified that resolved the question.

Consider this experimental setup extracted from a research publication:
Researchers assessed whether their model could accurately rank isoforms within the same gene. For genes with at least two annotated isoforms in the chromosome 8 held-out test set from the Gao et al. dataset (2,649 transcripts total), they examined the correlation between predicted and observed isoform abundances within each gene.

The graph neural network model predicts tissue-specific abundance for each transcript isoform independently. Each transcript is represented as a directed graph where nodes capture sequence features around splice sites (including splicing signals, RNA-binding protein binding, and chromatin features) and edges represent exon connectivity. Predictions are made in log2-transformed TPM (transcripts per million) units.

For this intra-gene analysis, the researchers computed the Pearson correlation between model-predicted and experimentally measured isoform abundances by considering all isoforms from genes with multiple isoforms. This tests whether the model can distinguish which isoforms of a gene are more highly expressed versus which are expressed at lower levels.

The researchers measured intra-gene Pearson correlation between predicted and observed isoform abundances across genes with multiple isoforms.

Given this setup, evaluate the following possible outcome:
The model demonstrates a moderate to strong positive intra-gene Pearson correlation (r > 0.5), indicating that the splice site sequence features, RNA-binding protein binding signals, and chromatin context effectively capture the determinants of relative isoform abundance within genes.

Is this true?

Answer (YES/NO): NO